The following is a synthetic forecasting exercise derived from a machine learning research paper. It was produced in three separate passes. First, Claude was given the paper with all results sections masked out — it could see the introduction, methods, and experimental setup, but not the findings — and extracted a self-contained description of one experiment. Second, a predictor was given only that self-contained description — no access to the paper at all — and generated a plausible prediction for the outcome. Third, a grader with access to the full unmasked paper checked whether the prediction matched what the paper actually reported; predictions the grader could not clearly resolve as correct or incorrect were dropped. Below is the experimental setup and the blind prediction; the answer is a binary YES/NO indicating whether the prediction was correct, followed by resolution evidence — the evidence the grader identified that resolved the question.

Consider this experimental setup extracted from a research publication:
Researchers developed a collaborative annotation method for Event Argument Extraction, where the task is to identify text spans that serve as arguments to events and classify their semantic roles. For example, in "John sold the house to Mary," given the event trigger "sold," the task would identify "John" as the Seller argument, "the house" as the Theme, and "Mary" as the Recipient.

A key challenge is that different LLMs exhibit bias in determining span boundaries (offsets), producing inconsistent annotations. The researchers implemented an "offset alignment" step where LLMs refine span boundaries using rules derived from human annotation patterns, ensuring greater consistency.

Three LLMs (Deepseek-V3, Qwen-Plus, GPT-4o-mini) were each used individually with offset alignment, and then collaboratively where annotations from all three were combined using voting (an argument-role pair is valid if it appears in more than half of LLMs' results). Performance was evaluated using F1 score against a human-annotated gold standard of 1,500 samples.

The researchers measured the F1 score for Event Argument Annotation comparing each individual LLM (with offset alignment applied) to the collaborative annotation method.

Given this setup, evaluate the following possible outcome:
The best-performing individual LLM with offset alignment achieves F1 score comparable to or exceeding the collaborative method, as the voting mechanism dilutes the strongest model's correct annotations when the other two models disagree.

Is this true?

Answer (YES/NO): NO